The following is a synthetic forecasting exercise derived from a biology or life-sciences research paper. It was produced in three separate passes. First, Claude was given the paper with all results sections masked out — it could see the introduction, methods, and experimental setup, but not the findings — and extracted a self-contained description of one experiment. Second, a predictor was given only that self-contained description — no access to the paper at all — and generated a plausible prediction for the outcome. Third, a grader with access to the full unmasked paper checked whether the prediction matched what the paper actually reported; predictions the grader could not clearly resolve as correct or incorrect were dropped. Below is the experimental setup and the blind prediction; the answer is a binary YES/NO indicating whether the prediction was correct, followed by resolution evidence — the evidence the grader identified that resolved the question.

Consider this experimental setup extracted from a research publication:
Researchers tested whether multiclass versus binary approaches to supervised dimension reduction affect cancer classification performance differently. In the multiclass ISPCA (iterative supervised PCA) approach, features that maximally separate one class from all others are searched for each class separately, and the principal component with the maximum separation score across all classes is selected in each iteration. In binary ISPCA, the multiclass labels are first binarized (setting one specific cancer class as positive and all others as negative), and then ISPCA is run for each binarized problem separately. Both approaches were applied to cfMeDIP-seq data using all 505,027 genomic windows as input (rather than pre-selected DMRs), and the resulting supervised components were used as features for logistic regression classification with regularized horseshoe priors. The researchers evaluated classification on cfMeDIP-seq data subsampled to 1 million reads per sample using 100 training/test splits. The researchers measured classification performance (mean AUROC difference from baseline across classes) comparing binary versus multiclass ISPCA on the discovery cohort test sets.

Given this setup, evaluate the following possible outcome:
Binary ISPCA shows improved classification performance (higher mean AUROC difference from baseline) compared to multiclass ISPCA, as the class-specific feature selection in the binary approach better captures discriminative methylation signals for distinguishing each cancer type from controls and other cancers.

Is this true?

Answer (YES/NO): YES